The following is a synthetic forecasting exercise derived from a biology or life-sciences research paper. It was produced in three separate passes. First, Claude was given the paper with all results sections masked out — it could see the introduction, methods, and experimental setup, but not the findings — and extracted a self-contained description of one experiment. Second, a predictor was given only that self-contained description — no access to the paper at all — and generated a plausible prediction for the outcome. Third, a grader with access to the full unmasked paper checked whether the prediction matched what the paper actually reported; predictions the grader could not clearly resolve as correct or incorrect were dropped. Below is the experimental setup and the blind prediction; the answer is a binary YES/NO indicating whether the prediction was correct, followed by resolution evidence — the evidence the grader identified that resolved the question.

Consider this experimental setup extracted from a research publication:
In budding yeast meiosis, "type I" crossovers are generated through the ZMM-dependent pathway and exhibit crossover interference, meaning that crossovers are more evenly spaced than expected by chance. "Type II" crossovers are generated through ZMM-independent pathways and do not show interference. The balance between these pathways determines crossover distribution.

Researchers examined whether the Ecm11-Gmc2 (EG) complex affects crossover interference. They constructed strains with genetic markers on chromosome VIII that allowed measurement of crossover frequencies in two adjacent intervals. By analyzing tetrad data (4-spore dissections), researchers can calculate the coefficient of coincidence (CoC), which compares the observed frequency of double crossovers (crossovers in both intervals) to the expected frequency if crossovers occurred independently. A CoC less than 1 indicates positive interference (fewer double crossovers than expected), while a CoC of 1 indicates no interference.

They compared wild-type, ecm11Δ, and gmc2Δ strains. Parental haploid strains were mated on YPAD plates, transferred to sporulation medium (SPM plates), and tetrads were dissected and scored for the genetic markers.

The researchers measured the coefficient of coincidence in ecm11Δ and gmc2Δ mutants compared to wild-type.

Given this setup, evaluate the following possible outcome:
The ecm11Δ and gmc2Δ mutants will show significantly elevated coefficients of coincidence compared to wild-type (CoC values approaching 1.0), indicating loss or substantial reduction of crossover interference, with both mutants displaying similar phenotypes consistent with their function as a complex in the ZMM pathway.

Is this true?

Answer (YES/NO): NO